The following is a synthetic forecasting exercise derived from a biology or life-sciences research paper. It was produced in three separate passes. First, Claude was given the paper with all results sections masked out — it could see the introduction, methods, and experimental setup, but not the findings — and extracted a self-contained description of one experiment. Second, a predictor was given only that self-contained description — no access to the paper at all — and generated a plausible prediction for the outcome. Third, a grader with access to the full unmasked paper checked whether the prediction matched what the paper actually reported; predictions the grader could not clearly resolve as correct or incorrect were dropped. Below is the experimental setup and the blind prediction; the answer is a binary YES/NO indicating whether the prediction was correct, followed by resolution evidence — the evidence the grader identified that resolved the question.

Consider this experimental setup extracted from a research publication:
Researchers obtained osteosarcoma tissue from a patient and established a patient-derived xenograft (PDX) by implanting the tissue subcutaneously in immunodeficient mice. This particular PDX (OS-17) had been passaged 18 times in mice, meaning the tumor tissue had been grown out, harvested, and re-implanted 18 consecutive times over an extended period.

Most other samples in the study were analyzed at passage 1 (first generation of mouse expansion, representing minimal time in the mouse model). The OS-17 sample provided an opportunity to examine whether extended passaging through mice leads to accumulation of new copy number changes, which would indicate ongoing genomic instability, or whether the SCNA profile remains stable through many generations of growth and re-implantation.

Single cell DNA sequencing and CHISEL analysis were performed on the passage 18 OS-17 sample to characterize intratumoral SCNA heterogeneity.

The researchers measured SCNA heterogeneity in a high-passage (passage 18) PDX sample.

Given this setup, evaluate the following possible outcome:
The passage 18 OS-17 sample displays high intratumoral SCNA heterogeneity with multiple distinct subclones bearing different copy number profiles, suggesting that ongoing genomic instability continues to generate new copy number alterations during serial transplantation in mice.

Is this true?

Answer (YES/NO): NO